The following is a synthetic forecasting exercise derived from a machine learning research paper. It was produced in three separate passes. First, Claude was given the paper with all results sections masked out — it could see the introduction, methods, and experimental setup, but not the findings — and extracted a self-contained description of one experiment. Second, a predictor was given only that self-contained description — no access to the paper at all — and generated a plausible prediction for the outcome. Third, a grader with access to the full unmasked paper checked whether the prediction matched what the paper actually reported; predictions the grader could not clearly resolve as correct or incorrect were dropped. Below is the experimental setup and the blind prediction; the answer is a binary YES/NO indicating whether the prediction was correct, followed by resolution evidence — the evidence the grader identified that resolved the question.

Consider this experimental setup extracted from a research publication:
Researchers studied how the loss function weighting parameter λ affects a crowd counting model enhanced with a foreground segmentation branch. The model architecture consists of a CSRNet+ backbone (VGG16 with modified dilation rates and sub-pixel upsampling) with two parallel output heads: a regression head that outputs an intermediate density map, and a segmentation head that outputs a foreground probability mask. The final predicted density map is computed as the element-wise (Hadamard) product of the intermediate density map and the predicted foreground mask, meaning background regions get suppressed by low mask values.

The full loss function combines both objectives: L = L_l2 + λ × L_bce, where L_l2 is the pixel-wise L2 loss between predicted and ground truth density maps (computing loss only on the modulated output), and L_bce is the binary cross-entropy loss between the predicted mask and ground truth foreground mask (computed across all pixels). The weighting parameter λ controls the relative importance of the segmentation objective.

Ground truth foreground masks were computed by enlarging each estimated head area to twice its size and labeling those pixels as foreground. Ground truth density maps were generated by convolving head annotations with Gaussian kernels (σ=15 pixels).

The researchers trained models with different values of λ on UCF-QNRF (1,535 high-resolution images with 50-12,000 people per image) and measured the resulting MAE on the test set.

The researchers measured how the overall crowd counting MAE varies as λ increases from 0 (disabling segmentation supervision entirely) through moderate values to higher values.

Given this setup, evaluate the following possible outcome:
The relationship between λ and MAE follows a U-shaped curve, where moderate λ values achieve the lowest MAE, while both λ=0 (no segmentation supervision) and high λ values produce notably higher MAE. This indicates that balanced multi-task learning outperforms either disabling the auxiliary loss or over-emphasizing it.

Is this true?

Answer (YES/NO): YES